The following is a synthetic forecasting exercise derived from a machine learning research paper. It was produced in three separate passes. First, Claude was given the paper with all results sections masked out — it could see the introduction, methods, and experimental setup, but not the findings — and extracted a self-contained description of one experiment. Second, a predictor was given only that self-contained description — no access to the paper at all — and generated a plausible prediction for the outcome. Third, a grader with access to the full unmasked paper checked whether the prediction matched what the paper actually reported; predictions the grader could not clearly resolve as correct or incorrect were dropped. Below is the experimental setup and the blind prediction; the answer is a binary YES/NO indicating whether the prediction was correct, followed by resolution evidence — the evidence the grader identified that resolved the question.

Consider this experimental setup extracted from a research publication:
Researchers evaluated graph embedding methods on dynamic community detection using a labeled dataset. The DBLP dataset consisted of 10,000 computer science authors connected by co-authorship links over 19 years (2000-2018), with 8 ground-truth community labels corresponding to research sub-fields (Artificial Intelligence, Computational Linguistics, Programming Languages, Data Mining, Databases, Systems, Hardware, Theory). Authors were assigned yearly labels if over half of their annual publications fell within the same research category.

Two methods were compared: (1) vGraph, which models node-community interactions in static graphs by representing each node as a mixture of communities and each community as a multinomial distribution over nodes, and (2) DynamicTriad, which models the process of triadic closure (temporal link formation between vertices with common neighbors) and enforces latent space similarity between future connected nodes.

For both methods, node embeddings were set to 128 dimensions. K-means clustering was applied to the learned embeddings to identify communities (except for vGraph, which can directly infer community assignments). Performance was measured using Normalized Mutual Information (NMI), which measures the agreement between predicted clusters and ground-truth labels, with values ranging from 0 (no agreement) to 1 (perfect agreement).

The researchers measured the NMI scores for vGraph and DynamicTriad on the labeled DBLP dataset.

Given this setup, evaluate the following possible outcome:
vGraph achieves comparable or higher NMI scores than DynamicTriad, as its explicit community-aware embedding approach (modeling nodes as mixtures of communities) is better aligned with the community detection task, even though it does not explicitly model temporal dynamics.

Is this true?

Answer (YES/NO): YES